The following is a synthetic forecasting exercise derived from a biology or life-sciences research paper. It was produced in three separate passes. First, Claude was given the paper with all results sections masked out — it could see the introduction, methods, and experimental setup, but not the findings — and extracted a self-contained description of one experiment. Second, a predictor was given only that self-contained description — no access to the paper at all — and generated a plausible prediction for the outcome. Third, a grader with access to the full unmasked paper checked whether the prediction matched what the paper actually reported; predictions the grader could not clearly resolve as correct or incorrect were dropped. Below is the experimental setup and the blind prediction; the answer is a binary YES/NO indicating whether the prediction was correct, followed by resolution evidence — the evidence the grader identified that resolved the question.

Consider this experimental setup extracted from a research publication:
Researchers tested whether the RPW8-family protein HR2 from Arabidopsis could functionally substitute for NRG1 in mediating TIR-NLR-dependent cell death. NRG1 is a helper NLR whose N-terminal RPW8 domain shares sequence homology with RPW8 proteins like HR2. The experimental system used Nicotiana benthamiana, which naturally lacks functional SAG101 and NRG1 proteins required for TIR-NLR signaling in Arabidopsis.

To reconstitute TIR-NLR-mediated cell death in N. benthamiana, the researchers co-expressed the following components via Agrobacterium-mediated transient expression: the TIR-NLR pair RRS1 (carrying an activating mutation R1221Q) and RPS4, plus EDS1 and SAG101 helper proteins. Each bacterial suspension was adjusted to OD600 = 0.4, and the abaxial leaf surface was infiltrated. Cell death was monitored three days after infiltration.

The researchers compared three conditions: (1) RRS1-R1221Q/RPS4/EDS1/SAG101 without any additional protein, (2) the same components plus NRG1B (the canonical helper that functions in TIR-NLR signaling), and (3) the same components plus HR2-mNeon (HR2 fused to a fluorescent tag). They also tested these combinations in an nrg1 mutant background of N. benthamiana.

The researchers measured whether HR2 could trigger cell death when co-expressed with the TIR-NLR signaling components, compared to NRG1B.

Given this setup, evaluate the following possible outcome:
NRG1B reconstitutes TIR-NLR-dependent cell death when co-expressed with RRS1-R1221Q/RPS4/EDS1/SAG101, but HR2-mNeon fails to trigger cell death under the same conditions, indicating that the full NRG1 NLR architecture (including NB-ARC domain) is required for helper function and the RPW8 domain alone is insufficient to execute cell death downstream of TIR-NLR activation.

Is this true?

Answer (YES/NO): YES